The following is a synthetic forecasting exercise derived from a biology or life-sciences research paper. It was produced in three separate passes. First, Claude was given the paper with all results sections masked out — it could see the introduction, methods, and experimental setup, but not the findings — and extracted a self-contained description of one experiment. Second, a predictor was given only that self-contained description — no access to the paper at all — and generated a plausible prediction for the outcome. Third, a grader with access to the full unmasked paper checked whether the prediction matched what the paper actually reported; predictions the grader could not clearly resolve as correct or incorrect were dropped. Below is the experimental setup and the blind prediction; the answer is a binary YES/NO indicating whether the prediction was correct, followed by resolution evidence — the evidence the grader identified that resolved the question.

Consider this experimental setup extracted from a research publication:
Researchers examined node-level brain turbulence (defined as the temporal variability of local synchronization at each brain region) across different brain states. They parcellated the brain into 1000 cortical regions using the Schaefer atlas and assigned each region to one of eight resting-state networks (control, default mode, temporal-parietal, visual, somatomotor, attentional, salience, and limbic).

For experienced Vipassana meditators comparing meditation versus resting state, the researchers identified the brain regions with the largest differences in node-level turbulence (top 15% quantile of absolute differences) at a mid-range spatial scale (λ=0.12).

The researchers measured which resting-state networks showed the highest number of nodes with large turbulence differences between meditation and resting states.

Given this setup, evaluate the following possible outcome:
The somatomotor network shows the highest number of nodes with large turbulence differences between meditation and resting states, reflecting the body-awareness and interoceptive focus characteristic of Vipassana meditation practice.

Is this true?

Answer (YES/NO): NO